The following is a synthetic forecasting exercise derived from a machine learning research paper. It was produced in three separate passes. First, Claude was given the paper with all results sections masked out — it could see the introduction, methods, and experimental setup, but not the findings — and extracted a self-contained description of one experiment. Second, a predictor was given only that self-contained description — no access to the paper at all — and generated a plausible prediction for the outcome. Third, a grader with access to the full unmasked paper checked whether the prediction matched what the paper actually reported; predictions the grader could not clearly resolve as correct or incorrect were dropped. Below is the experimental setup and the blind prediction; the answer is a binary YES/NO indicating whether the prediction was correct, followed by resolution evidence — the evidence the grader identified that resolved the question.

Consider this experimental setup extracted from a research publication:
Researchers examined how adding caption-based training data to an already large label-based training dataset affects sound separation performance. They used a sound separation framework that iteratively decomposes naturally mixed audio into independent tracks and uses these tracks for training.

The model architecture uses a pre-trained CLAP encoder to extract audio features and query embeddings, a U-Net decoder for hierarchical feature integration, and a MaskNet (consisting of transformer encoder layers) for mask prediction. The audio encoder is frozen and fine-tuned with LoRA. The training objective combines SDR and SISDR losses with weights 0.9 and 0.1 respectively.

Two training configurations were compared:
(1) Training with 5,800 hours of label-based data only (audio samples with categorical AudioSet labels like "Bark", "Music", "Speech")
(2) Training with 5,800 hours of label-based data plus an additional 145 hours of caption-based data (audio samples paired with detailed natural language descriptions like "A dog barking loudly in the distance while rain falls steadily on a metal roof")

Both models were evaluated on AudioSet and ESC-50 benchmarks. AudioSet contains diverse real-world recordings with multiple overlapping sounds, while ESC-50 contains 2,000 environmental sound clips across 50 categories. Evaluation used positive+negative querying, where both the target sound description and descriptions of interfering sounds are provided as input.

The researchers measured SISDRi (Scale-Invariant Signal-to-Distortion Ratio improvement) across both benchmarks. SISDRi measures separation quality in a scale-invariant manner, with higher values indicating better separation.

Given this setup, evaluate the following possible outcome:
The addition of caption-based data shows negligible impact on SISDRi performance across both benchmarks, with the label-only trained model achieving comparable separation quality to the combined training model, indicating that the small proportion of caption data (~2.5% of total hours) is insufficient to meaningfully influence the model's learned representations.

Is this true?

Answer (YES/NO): YES